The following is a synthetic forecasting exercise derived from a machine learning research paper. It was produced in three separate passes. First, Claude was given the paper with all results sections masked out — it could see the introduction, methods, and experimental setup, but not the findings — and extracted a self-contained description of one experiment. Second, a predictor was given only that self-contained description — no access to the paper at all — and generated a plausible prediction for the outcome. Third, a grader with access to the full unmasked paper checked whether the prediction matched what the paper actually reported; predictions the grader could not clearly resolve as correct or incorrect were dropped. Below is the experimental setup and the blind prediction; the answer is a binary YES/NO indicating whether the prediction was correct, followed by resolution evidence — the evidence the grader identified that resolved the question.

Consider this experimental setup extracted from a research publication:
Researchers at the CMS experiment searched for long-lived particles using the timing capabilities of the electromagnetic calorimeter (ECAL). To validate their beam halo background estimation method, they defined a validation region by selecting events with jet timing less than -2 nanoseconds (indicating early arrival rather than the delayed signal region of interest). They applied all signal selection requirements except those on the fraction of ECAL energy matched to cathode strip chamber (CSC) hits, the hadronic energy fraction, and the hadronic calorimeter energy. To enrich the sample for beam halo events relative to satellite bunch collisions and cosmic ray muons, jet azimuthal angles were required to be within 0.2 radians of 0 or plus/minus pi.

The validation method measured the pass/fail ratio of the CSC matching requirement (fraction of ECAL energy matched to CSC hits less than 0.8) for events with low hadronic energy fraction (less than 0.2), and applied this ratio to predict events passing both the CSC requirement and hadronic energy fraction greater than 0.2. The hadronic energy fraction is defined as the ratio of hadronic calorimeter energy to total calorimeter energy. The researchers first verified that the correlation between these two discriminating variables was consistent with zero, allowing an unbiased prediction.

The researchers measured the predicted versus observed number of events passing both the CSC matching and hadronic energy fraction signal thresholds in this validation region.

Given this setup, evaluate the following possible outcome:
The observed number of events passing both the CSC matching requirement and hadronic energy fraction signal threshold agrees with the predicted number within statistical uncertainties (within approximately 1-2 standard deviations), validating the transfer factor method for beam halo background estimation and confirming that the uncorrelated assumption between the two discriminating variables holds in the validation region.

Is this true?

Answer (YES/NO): YES